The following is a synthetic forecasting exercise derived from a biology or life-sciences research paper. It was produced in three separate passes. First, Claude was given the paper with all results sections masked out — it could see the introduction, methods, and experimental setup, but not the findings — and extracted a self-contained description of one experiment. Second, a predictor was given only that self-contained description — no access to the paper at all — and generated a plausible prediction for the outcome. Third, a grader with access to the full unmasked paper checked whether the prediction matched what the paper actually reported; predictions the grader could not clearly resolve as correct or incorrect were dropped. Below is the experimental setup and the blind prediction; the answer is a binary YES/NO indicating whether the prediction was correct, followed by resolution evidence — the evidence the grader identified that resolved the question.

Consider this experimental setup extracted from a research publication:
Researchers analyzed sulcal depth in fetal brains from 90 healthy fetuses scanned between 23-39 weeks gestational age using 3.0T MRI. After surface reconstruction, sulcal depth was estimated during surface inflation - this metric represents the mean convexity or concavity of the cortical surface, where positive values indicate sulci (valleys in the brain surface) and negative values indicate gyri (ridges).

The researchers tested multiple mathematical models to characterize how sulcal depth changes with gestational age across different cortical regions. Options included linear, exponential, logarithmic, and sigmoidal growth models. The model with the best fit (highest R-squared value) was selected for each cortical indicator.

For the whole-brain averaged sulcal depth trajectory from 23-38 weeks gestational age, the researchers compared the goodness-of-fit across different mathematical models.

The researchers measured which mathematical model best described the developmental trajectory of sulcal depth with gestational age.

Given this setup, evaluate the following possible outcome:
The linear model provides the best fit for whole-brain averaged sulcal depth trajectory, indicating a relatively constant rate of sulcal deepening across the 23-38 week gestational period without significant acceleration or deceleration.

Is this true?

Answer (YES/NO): YES